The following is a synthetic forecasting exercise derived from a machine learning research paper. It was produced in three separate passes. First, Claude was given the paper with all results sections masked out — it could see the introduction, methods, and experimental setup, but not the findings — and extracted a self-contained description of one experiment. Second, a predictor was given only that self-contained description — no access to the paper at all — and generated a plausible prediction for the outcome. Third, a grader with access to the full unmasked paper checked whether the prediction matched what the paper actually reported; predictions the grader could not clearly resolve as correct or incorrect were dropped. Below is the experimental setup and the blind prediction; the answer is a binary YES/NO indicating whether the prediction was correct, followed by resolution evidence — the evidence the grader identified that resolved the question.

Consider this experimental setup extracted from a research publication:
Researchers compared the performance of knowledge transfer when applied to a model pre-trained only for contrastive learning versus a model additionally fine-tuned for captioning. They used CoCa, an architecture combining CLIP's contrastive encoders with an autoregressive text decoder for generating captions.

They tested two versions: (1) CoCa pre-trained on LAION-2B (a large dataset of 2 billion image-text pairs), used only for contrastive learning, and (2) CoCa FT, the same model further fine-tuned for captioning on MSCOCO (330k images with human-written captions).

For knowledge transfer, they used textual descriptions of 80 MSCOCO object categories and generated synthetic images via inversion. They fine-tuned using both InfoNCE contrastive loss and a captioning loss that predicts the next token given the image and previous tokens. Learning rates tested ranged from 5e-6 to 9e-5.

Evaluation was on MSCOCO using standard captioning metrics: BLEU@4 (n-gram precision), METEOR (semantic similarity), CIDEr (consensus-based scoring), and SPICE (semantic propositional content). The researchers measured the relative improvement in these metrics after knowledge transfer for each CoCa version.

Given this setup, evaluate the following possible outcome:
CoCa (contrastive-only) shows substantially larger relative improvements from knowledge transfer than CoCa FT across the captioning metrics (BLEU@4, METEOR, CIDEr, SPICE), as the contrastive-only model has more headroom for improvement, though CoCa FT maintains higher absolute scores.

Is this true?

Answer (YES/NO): YES